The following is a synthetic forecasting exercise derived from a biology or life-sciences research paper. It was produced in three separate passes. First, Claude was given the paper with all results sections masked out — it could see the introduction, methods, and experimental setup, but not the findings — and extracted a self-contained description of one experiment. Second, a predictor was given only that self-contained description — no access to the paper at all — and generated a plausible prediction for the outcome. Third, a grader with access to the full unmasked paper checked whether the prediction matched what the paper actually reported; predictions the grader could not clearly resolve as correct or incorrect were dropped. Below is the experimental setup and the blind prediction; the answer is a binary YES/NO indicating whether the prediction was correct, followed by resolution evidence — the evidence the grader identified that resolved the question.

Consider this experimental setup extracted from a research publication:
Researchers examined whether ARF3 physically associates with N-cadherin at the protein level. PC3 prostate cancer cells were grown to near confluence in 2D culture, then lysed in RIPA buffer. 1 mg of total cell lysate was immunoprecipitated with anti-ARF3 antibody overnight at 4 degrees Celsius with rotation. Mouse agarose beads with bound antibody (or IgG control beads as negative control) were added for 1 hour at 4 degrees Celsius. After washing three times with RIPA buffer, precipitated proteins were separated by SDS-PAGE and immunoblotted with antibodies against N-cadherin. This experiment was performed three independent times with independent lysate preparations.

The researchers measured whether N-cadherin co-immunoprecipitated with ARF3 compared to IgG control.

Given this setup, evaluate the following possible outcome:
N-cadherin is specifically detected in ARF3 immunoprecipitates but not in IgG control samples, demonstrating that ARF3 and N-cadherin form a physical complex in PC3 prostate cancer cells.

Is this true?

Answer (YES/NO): YES